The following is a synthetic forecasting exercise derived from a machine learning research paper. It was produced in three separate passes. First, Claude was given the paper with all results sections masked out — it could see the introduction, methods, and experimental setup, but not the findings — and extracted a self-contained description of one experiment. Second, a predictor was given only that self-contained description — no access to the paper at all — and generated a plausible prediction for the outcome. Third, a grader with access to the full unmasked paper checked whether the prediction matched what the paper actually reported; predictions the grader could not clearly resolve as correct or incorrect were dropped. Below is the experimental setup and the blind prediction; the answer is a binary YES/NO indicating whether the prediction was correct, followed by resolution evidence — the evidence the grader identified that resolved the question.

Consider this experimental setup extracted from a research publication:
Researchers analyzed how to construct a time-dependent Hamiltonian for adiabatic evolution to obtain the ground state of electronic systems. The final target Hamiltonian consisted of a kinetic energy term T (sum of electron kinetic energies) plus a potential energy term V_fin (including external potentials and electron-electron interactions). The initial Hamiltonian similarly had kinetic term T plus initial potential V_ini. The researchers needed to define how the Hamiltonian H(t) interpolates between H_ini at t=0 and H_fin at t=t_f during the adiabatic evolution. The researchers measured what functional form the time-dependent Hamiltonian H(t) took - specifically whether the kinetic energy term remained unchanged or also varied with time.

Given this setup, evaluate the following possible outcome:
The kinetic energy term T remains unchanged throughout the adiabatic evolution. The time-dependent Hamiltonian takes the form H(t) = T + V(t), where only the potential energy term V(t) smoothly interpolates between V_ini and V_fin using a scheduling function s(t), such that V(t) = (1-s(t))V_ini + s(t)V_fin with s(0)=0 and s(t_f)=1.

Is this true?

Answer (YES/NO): YES